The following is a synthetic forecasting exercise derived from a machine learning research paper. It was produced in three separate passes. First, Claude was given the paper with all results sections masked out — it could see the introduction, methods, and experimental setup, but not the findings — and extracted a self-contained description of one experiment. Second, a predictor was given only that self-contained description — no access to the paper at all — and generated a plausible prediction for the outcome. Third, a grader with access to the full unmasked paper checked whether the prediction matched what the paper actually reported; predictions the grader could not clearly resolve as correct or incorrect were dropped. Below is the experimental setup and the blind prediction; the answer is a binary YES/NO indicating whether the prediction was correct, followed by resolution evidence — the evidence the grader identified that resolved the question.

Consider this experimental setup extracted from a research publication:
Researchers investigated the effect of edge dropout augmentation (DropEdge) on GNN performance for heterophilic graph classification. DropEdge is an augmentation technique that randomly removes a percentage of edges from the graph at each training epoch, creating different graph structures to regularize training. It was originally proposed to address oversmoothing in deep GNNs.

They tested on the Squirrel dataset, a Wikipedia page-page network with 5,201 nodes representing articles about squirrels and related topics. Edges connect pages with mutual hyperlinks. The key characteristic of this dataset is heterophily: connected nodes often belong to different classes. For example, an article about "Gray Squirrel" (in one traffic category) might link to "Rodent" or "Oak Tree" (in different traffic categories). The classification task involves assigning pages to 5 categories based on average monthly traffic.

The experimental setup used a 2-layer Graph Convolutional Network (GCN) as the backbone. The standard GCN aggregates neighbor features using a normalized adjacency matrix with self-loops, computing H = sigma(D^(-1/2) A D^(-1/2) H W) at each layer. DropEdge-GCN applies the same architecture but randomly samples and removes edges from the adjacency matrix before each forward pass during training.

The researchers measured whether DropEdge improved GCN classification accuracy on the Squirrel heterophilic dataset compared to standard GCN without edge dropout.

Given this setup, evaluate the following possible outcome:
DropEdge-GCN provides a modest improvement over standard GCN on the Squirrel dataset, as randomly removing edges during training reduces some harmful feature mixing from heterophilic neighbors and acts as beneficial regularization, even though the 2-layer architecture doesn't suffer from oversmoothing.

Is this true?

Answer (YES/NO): NO